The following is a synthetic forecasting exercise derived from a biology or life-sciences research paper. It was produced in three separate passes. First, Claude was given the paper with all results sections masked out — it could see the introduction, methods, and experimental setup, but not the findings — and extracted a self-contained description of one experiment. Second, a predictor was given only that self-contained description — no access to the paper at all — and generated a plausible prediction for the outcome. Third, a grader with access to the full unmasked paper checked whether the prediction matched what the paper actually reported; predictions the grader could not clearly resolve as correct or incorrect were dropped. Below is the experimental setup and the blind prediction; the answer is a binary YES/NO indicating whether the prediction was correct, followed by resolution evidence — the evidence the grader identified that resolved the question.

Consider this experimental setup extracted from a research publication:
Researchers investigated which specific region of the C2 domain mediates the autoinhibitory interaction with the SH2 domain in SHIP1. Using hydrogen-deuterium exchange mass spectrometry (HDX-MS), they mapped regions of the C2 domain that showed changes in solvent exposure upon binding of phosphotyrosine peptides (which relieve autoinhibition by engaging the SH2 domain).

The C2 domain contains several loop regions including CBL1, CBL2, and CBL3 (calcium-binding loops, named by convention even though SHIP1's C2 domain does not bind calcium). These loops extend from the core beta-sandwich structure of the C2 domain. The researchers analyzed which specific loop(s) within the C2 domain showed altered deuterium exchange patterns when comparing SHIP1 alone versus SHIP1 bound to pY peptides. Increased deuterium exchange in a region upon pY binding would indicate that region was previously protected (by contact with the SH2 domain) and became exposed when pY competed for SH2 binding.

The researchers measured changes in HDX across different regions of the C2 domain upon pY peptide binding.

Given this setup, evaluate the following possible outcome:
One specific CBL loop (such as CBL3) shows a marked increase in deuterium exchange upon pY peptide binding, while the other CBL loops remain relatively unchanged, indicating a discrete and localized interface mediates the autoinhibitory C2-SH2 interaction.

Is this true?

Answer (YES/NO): NO